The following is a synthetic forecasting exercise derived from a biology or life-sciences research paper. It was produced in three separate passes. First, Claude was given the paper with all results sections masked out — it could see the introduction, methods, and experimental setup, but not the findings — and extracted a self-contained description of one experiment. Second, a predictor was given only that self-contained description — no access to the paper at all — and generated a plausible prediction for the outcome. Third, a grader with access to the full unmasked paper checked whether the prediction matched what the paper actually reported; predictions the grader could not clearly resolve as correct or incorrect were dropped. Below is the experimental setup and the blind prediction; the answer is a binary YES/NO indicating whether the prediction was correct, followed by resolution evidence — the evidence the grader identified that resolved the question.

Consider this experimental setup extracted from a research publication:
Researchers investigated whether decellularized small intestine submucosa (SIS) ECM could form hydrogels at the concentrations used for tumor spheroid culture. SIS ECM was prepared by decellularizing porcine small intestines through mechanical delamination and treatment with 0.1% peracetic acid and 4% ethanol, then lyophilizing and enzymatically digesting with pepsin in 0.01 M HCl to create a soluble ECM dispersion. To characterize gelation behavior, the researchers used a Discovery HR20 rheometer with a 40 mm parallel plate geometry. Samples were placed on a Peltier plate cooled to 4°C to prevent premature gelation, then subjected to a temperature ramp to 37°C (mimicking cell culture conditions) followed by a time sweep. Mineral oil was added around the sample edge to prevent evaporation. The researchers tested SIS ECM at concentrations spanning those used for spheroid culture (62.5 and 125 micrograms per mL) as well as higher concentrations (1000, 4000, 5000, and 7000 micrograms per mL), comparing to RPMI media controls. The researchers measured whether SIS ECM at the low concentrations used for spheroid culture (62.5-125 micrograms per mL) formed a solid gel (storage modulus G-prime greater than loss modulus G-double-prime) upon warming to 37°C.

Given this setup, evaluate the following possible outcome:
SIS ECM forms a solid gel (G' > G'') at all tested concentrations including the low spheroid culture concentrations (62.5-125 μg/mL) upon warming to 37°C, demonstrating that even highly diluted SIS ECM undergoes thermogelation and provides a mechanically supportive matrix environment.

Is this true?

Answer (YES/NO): NO